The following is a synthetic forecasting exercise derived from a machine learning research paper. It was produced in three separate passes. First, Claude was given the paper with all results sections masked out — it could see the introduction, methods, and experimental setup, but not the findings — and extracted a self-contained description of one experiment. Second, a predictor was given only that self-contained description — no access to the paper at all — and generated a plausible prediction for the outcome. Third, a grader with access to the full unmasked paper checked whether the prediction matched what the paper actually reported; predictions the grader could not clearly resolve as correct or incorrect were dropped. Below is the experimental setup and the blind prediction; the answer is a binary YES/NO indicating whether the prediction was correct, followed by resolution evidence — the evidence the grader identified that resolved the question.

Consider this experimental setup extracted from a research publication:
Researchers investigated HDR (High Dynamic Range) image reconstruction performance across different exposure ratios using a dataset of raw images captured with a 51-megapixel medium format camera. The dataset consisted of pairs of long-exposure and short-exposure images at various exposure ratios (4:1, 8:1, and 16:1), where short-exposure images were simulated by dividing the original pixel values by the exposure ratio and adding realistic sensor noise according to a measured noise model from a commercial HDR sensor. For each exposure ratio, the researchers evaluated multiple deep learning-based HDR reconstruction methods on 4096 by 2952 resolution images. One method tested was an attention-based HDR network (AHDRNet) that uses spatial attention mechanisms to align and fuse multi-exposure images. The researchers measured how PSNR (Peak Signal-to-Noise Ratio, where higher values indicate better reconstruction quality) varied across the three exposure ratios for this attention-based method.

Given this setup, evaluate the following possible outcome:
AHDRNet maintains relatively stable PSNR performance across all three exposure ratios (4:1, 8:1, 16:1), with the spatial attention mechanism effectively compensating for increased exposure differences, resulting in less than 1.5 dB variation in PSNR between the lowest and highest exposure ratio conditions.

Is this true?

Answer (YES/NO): YES